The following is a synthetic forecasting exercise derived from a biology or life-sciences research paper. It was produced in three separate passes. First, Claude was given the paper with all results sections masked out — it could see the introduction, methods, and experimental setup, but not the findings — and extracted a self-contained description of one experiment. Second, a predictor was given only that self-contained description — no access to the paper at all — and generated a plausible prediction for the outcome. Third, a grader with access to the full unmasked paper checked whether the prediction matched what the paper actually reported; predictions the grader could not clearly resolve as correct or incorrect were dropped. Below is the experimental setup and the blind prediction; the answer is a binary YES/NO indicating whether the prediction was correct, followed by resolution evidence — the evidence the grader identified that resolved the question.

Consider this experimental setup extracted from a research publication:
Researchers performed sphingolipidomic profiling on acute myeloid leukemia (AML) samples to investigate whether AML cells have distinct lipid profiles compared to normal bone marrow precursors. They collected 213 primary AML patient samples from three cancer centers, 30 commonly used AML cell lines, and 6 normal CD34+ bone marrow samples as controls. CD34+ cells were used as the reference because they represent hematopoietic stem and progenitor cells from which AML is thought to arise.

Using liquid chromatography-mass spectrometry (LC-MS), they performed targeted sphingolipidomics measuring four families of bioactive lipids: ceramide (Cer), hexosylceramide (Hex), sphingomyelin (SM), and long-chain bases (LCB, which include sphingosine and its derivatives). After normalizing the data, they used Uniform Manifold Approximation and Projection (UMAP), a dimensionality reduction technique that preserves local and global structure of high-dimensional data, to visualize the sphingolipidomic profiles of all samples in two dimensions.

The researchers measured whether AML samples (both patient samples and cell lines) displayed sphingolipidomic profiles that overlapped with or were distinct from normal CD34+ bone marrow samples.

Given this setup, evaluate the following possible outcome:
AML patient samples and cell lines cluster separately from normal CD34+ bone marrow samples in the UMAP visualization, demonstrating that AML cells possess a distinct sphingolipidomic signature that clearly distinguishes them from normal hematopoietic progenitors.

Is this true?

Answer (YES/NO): YES